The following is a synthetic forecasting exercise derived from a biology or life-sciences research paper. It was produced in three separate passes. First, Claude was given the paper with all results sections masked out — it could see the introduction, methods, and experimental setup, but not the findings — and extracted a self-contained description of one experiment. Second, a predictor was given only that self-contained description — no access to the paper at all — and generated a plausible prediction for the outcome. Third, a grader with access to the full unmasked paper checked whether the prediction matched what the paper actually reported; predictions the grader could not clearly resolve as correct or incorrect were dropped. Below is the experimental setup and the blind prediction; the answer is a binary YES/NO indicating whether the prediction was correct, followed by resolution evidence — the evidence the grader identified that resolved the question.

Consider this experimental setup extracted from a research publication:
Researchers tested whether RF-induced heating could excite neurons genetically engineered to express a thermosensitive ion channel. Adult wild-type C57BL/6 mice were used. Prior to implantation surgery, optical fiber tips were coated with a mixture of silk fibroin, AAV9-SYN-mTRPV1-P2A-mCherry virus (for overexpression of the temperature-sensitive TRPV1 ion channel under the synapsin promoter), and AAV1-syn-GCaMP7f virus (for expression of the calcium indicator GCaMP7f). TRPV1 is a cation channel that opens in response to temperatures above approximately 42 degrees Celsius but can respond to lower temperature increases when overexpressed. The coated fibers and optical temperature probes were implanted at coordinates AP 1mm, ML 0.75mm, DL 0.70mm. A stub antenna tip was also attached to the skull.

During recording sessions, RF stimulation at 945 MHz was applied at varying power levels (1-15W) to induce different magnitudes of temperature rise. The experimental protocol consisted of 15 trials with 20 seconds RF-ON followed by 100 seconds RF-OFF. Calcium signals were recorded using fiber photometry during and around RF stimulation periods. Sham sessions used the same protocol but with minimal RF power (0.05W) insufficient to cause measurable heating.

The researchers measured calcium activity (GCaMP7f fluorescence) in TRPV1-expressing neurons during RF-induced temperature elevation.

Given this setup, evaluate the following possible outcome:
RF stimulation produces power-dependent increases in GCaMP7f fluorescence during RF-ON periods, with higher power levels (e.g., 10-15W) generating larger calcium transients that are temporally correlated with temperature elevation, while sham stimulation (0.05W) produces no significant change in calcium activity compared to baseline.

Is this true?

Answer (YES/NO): YES